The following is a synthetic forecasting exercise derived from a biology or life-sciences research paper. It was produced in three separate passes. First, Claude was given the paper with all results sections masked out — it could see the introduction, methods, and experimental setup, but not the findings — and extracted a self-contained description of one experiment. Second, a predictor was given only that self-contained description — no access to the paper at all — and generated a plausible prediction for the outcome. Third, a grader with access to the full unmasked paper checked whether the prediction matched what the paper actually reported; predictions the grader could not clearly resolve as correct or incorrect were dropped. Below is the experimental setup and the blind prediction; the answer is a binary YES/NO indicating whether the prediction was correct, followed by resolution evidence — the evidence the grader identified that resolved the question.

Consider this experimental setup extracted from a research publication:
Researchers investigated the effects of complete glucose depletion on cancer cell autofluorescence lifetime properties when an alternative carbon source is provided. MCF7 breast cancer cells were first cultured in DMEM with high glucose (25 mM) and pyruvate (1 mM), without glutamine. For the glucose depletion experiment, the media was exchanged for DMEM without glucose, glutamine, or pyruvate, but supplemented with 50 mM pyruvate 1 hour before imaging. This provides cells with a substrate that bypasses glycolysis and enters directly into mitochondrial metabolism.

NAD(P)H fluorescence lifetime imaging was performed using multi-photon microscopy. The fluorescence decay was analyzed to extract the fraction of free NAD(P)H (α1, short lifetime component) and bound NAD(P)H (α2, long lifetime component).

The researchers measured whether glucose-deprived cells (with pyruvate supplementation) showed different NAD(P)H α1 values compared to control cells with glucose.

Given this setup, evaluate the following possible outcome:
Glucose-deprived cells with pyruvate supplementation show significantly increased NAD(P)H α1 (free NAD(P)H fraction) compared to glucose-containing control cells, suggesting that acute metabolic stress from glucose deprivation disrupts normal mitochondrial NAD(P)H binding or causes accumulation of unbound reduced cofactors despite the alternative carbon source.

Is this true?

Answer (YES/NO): NO